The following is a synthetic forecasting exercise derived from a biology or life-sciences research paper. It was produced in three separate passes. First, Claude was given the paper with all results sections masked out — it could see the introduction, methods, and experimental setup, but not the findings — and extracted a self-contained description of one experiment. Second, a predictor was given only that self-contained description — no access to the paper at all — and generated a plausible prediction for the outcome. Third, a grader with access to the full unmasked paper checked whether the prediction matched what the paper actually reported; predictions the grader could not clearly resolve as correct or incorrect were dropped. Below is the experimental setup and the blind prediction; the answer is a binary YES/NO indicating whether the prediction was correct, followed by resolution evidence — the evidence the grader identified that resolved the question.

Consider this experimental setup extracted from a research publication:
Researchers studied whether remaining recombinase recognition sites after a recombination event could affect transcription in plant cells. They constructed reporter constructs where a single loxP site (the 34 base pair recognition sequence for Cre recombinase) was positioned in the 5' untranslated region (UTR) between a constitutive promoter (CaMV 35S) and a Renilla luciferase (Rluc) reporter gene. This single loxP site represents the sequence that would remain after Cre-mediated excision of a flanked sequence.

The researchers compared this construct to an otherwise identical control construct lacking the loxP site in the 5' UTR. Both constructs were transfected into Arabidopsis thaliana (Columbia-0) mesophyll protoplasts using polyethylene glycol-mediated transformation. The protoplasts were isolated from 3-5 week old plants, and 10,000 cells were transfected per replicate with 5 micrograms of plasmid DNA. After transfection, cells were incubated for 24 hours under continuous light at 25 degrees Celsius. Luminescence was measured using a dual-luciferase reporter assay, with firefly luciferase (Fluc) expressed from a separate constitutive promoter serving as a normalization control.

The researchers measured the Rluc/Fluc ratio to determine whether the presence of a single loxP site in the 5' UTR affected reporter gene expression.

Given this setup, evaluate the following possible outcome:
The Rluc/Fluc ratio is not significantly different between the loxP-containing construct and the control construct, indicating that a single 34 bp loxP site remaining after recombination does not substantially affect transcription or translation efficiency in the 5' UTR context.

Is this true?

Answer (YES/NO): YES